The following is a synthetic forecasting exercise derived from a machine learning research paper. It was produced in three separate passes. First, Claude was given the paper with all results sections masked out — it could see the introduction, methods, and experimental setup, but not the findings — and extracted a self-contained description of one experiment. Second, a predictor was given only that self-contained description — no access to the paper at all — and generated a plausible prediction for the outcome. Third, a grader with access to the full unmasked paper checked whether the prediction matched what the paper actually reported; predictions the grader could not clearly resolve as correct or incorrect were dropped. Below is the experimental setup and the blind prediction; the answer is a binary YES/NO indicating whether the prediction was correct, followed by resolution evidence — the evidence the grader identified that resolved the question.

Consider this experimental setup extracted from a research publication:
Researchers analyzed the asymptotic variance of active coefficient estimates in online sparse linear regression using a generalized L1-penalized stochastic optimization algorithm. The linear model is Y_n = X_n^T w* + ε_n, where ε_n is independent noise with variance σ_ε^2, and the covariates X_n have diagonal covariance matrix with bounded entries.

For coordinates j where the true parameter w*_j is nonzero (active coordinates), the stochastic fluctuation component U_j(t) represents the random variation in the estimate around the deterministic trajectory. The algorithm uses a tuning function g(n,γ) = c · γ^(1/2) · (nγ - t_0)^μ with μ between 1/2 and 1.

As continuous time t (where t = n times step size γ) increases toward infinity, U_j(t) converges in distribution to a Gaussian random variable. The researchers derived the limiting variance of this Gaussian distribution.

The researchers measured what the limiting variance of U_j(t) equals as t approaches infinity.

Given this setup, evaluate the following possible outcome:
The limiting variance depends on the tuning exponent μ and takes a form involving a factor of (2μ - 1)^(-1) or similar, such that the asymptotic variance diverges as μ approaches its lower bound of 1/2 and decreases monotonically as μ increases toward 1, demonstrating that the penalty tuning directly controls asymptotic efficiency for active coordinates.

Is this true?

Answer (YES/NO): NO